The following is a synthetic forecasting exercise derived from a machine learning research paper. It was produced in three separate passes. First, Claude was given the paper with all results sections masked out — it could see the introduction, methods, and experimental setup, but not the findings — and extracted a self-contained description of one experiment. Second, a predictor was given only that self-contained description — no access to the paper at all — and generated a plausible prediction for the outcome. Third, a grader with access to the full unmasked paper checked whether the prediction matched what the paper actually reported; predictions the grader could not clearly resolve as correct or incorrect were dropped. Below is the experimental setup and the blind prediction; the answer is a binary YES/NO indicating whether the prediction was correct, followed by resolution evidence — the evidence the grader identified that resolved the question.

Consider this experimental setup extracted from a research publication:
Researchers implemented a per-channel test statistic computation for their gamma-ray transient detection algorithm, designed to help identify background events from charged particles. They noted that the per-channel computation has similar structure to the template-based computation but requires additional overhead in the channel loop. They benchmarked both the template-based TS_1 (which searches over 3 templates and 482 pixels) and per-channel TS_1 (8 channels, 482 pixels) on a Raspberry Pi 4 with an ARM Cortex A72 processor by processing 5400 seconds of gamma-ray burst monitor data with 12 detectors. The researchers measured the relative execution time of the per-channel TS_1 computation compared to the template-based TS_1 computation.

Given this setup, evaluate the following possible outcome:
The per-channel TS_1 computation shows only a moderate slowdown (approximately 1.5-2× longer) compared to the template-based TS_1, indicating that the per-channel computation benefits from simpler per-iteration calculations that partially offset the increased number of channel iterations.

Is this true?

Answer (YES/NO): NO